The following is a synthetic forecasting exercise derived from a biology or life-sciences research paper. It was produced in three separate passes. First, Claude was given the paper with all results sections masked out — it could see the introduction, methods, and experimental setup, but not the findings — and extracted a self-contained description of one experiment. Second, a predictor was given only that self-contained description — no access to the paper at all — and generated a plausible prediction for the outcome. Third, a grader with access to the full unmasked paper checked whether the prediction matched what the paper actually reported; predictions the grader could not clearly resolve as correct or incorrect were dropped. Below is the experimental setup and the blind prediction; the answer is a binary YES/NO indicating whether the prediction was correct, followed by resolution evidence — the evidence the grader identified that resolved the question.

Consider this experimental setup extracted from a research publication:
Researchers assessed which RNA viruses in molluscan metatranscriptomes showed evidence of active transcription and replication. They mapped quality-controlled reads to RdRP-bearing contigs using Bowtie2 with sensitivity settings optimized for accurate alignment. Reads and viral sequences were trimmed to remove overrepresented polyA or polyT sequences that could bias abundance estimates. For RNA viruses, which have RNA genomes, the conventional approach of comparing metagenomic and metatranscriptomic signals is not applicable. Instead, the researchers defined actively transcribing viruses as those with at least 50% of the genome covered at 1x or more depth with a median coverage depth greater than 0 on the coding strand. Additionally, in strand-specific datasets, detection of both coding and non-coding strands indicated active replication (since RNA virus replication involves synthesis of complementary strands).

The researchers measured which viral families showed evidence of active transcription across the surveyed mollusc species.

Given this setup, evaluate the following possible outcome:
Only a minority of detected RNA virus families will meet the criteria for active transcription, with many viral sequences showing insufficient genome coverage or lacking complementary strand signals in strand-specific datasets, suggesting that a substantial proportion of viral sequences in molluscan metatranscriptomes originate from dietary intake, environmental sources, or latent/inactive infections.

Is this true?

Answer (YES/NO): YES